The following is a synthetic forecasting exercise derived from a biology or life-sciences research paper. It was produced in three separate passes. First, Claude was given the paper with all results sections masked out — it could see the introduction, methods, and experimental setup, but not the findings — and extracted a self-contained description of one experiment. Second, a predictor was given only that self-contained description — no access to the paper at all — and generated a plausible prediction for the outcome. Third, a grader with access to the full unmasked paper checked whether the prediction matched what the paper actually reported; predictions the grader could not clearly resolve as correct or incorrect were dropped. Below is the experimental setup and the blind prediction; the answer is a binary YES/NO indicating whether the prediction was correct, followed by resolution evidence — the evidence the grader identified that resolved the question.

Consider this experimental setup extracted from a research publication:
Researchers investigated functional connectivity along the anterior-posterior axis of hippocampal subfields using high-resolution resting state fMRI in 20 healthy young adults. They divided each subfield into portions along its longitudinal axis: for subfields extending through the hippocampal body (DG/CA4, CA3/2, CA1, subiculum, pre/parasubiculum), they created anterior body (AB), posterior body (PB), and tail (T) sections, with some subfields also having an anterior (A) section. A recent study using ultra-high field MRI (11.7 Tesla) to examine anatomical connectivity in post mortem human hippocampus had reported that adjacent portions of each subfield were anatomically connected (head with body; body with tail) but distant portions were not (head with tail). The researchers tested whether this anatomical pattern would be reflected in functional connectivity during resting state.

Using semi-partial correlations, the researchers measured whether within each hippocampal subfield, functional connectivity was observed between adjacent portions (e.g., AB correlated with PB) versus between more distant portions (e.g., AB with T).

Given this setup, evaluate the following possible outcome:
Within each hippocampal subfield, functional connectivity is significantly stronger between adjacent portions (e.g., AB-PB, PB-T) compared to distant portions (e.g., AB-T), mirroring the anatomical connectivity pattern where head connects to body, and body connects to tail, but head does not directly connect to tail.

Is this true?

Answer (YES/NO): NO